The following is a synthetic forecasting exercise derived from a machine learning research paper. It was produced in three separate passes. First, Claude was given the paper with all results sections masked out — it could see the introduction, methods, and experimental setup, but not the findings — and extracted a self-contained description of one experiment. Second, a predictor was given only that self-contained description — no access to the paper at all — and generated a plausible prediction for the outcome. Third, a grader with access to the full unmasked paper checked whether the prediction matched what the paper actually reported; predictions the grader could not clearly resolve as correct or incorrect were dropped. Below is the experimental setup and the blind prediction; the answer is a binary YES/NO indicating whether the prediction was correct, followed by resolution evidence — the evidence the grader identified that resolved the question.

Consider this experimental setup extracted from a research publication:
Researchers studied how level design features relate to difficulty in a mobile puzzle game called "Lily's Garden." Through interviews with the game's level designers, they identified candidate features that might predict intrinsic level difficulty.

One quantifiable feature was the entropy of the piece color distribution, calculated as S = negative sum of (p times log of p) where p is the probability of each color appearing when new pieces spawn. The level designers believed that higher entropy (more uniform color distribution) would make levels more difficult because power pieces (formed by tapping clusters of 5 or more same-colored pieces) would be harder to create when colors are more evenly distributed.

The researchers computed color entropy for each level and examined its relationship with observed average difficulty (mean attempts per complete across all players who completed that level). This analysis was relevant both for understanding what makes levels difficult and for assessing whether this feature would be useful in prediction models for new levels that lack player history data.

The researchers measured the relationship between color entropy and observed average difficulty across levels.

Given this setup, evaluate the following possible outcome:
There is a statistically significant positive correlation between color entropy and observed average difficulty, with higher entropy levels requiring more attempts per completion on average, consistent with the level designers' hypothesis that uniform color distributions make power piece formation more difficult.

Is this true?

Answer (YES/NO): NO